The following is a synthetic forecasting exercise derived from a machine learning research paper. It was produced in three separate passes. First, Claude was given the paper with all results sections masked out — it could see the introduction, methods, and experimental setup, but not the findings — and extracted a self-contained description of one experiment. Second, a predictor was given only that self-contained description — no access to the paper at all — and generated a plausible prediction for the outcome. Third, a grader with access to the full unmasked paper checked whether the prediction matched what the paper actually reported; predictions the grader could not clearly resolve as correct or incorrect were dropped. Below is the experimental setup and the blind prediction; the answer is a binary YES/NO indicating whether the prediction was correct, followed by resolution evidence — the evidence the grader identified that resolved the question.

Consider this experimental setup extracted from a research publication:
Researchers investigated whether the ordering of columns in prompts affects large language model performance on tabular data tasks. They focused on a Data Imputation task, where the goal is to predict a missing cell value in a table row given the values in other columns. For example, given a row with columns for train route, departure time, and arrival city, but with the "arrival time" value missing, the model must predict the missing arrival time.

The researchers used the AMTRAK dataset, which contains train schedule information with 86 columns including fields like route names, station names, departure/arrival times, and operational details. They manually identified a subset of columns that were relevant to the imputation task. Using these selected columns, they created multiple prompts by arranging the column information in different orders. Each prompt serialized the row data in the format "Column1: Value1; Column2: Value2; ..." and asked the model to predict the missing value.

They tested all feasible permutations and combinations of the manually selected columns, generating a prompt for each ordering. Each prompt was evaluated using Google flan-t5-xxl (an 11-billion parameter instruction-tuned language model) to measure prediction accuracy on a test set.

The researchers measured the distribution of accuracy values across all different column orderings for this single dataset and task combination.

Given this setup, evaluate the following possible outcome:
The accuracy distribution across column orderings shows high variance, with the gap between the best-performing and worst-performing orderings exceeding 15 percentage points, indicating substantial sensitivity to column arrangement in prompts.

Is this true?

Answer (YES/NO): YES